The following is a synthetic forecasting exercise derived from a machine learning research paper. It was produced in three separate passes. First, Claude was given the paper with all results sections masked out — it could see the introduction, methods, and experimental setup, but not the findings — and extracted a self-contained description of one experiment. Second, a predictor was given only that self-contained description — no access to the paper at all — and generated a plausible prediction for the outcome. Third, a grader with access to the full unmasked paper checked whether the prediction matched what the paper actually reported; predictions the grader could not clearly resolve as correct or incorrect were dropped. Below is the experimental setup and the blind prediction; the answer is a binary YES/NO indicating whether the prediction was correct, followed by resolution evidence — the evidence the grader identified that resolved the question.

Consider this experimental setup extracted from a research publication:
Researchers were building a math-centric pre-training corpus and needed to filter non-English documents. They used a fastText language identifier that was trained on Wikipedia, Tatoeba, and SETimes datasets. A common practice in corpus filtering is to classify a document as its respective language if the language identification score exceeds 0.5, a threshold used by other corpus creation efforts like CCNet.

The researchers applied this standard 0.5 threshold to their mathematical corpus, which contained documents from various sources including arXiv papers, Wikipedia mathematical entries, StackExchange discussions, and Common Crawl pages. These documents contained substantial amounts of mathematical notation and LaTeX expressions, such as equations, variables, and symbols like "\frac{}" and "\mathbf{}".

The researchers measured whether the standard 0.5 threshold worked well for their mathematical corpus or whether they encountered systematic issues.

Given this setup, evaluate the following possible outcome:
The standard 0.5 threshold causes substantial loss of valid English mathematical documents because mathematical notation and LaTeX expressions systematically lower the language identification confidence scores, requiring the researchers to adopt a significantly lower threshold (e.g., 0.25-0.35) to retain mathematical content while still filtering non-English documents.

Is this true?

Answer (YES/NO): NO